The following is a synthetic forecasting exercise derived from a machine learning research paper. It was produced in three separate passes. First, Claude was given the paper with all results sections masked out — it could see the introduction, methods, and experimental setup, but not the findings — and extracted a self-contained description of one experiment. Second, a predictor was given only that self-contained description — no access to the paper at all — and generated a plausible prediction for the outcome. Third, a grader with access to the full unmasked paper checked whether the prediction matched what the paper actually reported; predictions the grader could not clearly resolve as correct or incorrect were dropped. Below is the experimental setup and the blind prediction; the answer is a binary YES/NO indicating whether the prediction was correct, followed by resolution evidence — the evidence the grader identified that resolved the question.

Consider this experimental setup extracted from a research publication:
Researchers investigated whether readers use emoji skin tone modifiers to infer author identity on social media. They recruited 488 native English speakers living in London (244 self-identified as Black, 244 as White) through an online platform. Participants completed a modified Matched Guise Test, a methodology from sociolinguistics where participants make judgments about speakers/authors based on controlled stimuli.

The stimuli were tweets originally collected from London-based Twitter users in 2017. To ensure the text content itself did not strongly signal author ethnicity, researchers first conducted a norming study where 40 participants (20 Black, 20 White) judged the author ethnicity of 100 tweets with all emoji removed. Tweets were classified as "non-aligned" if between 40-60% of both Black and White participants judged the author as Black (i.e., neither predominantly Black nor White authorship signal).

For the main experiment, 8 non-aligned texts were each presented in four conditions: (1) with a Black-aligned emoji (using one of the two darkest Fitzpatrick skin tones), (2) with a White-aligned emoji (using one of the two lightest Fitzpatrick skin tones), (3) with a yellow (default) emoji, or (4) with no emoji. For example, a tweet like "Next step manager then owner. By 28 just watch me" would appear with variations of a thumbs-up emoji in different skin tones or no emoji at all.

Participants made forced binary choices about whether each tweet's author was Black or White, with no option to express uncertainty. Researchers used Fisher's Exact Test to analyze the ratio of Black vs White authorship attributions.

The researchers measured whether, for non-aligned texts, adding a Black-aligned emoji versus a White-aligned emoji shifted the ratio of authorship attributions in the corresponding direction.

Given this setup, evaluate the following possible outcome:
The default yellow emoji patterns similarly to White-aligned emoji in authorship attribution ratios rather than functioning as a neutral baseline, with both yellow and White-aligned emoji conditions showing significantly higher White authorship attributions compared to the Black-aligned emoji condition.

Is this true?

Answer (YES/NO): YES